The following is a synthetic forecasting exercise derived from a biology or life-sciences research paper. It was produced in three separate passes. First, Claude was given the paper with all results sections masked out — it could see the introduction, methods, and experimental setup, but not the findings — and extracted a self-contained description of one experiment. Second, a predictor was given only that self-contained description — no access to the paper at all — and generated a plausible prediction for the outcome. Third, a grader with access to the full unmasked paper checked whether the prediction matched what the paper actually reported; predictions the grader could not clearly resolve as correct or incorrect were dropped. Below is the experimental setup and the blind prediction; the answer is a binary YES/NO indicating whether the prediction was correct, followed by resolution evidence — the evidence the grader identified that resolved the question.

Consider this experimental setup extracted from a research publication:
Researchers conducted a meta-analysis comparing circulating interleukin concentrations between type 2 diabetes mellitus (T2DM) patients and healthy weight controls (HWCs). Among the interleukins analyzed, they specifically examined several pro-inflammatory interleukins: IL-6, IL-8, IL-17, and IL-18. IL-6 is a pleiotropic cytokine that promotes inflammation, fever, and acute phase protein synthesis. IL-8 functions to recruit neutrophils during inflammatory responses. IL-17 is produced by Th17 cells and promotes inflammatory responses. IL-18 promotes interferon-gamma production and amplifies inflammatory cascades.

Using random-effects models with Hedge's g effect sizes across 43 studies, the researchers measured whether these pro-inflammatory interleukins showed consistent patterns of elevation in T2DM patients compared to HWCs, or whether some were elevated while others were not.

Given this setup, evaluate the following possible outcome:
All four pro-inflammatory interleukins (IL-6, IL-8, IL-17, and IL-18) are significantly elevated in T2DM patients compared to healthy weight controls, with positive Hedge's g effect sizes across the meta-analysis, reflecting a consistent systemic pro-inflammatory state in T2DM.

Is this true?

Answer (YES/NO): NO